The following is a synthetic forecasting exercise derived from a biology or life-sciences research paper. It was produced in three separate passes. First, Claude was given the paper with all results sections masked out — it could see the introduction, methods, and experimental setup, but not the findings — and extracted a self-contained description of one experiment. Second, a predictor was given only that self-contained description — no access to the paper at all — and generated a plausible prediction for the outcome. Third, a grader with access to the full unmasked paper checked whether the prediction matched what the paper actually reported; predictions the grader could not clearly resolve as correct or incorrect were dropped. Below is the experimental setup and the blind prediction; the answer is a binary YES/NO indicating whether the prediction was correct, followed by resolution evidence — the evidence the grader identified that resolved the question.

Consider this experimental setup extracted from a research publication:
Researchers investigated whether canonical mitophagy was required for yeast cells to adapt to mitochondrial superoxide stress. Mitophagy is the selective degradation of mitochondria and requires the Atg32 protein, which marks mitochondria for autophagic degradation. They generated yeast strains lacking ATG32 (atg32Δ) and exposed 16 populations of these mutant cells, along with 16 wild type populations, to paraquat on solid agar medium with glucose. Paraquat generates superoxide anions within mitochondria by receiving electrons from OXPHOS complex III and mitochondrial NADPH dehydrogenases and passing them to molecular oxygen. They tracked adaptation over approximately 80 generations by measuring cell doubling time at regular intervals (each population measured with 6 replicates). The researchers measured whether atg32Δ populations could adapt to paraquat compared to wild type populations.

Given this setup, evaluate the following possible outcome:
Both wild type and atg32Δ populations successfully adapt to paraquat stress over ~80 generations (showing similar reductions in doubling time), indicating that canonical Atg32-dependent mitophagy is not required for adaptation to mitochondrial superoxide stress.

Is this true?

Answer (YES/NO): YES